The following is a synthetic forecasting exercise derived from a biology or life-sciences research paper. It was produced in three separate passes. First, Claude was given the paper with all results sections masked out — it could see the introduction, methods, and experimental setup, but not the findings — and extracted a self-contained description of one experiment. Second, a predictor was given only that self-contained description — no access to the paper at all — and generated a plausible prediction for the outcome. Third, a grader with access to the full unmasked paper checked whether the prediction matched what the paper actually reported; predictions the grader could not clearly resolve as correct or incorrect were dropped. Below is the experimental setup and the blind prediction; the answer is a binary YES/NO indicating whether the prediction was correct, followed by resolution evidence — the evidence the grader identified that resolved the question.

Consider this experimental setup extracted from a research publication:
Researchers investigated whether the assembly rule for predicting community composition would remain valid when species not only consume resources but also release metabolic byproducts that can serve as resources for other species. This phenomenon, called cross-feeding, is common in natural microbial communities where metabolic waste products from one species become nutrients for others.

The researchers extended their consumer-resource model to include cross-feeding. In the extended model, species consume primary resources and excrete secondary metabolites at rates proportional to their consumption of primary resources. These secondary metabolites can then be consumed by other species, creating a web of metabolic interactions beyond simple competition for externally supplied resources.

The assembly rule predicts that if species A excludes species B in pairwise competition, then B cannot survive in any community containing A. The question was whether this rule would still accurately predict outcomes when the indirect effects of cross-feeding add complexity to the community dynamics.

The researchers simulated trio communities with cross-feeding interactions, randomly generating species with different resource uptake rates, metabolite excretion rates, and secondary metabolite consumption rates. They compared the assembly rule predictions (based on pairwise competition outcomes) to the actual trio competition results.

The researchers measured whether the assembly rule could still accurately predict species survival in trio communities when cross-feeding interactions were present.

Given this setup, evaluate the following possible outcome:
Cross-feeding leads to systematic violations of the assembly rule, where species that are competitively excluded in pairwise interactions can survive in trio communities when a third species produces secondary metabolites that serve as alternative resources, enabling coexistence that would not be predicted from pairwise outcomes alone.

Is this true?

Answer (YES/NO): NO